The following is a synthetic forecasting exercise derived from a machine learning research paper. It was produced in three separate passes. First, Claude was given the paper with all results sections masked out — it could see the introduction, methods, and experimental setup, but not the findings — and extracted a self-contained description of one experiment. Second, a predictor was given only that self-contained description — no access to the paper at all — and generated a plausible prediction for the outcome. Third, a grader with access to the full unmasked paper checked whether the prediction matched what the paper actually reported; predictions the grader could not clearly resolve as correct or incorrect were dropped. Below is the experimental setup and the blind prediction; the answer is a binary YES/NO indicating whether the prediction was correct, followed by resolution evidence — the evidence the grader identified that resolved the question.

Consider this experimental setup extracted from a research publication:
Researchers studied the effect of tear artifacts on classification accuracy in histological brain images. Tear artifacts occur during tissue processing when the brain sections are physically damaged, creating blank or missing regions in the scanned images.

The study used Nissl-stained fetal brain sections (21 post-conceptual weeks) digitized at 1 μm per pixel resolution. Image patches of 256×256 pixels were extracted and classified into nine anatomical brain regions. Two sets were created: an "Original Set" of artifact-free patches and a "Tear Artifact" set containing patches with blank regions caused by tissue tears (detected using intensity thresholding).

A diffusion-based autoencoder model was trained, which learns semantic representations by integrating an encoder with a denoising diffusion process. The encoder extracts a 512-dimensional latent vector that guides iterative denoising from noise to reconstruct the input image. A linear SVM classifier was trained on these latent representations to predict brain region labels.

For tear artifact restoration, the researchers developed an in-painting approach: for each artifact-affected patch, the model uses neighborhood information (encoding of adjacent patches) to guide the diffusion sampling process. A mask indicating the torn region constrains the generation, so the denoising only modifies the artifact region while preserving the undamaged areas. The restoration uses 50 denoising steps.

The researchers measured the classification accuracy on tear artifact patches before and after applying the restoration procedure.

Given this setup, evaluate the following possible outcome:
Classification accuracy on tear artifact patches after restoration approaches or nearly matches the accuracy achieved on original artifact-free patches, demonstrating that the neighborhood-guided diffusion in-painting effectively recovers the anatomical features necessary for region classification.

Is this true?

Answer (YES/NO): NO